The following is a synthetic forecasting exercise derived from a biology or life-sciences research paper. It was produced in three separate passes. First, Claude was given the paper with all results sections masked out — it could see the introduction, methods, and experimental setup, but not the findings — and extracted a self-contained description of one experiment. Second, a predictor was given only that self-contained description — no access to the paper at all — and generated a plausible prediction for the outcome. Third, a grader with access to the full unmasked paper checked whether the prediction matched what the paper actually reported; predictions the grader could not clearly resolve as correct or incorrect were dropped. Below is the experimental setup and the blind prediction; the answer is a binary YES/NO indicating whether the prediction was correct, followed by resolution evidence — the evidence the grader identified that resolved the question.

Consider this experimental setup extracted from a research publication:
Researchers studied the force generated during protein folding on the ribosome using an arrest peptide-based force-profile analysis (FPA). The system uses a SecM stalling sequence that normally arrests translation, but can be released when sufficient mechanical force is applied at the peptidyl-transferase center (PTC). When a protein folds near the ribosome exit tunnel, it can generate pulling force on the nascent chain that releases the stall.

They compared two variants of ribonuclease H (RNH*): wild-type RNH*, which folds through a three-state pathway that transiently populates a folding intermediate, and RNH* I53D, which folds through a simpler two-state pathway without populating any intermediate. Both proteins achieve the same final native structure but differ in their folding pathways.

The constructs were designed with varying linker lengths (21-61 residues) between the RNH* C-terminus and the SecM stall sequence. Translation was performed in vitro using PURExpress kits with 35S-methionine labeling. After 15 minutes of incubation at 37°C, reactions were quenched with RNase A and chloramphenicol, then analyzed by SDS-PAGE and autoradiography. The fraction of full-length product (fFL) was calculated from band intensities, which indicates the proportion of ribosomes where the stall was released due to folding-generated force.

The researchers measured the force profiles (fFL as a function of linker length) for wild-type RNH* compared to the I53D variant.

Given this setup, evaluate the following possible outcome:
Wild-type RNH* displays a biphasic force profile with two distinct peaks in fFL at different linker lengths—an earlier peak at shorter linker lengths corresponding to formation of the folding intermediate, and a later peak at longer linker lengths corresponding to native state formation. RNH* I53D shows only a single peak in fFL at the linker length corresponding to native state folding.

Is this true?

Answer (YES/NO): NO